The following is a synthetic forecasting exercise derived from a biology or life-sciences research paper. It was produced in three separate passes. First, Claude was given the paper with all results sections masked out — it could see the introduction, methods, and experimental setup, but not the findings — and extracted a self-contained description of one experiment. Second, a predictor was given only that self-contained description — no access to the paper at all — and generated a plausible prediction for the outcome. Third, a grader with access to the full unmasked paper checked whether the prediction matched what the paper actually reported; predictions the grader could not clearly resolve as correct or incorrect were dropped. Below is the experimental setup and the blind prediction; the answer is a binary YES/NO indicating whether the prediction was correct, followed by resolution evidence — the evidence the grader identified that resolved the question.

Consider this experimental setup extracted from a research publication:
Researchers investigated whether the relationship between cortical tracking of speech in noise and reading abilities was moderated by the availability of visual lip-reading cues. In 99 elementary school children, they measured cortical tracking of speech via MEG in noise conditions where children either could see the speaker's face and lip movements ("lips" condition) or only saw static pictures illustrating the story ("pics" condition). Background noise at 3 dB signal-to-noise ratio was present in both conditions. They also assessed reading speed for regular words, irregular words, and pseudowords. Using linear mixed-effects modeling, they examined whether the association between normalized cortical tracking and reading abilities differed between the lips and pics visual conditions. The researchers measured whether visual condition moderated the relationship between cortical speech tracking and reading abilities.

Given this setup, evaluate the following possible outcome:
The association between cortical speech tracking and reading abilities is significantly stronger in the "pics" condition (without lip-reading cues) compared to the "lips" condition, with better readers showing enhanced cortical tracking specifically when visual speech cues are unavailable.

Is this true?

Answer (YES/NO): NO